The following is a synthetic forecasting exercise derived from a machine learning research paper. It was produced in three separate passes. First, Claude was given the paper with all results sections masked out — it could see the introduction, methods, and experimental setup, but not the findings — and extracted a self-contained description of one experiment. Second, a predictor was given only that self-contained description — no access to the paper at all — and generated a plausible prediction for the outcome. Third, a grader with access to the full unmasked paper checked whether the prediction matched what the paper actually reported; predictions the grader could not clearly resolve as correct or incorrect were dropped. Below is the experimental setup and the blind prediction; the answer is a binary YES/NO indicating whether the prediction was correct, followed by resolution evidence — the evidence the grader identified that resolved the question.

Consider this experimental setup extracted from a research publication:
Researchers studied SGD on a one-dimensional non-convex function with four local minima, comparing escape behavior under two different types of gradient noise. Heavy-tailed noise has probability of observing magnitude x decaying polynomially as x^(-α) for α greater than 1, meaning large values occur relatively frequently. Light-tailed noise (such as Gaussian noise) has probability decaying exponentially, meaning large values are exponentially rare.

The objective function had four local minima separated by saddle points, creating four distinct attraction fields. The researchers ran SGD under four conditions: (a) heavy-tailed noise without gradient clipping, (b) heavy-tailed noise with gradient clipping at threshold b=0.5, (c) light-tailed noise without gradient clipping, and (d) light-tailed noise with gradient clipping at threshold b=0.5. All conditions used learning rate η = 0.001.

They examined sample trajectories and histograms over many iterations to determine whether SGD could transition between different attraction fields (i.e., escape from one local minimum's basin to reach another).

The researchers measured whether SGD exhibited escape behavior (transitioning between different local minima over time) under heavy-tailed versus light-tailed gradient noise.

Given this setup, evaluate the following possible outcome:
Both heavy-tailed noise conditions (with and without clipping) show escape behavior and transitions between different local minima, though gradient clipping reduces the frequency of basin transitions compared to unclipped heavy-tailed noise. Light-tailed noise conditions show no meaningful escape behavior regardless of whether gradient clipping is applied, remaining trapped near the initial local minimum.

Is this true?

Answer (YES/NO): YES